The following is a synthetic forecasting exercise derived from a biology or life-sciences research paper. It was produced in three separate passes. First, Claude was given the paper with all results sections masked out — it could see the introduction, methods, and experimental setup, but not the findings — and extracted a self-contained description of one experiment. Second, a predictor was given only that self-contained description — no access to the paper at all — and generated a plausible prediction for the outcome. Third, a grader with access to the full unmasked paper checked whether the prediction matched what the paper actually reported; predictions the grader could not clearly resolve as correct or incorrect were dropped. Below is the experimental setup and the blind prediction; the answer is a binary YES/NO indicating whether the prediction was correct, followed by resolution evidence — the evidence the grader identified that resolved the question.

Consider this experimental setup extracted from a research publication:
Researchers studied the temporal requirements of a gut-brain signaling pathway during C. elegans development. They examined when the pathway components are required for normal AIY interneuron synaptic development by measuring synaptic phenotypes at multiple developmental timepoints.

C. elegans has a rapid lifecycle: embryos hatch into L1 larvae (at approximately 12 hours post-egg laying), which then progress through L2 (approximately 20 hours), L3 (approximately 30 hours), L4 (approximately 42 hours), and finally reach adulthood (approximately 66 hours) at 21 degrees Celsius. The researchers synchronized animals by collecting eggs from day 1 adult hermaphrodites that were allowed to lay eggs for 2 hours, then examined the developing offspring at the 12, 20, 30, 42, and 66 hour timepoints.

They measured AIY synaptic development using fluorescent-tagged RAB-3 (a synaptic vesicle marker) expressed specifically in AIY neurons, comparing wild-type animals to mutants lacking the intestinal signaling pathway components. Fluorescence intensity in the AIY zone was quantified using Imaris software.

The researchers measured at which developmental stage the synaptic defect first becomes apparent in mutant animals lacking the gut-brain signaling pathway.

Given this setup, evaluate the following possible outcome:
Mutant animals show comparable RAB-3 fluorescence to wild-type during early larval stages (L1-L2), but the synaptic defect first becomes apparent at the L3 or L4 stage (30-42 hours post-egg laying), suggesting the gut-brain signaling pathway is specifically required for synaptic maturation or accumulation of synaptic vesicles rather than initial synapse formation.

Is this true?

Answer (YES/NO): NO